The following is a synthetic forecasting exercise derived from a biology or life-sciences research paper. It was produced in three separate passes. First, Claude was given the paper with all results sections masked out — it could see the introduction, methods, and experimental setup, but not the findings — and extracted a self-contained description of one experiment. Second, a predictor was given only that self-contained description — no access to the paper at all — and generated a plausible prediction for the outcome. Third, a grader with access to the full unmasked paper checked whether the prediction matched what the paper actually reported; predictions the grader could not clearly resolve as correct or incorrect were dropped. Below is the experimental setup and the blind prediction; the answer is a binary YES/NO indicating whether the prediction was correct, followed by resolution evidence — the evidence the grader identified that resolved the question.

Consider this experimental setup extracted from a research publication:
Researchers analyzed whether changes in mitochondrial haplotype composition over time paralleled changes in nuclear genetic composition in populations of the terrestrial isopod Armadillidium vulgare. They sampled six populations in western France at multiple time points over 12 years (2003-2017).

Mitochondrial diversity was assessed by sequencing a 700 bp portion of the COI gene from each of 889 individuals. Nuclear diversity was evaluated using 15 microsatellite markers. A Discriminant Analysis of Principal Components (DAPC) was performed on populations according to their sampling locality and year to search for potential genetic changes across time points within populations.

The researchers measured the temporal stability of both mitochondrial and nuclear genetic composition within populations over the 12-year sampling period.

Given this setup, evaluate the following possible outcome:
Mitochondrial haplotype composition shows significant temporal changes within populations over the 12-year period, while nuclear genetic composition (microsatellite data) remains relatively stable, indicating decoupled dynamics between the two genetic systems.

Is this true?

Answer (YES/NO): NO